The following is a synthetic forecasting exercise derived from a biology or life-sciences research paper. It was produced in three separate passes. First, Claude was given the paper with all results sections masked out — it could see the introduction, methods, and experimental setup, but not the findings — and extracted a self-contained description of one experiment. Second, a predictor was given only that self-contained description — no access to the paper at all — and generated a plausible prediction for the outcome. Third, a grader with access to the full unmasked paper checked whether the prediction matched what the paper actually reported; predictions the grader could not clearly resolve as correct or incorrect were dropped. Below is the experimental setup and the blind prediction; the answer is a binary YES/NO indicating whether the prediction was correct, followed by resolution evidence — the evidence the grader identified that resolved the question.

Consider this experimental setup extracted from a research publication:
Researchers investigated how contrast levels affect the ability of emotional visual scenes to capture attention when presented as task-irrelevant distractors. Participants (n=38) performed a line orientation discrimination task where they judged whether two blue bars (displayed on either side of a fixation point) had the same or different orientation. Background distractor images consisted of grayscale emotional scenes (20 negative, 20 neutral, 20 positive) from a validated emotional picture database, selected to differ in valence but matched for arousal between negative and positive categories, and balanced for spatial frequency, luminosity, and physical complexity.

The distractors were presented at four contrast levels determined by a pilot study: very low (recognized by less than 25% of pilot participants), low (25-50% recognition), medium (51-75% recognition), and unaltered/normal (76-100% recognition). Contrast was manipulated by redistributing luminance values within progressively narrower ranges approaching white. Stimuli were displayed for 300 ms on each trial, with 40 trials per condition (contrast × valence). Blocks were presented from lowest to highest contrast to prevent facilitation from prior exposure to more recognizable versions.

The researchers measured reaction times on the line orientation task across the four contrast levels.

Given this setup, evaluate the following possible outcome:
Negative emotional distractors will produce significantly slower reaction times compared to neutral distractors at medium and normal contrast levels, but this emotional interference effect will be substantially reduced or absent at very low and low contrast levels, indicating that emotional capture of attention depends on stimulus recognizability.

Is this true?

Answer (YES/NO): NO